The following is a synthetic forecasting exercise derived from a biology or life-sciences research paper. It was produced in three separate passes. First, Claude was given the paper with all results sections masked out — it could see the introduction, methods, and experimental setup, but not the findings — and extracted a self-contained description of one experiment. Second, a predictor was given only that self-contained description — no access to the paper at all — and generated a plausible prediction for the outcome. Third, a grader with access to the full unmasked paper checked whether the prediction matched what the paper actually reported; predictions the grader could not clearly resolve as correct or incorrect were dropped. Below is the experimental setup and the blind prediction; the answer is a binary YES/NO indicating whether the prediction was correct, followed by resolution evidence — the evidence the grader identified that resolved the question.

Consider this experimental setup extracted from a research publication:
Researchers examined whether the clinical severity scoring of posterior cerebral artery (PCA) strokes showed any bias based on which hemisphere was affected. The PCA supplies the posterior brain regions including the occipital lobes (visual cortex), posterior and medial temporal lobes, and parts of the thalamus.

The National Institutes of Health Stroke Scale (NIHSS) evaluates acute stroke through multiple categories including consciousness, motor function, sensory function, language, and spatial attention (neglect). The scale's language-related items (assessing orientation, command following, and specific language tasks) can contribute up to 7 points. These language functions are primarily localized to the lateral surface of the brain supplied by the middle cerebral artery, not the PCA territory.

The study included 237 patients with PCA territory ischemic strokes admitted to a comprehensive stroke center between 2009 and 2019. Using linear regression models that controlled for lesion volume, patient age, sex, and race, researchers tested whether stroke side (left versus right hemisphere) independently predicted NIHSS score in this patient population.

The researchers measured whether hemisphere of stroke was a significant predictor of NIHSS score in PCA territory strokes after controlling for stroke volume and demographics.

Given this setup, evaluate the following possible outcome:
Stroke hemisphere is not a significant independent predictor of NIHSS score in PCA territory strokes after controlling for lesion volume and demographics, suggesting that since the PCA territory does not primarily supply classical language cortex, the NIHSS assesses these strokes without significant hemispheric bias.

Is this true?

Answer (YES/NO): YES